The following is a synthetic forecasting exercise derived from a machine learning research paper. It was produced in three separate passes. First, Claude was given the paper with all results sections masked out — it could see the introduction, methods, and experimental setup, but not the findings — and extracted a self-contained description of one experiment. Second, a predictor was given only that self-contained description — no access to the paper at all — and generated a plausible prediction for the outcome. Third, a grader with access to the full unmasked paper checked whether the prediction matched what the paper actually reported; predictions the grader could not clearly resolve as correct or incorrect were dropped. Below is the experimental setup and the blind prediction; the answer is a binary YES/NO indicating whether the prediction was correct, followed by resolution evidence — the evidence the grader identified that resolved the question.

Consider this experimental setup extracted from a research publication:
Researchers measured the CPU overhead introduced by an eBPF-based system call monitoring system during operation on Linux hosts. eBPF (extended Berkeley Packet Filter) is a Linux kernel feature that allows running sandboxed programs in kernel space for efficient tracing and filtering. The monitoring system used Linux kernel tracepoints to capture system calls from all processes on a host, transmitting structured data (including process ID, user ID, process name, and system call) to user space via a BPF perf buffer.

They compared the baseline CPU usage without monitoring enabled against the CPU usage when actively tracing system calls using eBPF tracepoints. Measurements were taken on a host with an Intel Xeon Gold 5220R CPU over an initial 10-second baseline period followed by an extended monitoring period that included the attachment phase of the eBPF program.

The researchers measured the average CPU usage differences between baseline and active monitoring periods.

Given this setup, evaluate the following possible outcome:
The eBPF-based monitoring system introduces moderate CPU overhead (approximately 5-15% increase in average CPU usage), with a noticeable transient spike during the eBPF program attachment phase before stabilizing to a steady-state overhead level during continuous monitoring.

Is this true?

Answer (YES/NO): NO